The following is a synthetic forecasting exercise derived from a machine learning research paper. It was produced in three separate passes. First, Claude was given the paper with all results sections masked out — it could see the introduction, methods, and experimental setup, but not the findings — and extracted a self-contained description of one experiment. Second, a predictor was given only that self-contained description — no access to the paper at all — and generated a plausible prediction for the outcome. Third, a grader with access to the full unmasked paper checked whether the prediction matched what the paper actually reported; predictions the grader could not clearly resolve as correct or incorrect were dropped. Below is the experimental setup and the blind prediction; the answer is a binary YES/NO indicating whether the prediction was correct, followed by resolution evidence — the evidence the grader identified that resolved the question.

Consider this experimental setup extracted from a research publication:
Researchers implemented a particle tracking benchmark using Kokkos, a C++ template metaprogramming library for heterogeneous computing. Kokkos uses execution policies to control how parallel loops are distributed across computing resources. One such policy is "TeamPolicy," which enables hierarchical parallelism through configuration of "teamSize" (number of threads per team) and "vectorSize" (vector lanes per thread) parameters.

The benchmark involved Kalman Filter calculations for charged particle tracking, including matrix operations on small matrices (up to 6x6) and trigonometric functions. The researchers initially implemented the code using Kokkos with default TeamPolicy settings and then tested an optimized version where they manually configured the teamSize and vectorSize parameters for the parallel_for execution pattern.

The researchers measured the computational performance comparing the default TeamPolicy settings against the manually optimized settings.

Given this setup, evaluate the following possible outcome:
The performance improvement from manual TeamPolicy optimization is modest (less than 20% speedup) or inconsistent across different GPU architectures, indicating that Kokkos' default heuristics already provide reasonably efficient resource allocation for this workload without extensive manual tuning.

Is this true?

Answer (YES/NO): NO